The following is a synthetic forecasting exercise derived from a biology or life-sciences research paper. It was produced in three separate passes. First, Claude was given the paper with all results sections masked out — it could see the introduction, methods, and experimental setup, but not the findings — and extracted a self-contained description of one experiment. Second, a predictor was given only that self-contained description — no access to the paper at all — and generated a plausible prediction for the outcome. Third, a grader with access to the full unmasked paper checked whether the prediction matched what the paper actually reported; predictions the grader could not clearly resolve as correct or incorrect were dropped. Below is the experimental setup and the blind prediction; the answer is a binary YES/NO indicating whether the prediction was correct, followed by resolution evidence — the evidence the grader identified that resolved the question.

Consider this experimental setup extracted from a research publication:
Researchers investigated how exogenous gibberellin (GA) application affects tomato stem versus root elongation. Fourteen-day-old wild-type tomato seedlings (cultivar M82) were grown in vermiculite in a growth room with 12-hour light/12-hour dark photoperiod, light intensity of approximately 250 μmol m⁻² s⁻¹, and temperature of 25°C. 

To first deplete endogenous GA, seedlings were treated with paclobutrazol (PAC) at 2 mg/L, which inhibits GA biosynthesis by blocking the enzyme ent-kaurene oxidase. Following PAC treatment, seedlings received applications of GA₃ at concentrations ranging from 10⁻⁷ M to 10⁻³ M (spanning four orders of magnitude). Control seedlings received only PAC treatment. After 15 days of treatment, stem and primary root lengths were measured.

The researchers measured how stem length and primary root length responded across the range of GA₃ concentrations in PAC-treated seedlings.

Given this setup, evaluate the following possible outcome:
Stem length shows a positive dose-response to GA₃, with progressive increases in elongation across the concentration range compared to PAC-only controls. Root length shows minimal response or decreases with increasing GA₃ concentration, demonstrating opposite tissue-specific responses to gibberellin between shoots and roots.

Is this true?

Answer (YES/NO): NO